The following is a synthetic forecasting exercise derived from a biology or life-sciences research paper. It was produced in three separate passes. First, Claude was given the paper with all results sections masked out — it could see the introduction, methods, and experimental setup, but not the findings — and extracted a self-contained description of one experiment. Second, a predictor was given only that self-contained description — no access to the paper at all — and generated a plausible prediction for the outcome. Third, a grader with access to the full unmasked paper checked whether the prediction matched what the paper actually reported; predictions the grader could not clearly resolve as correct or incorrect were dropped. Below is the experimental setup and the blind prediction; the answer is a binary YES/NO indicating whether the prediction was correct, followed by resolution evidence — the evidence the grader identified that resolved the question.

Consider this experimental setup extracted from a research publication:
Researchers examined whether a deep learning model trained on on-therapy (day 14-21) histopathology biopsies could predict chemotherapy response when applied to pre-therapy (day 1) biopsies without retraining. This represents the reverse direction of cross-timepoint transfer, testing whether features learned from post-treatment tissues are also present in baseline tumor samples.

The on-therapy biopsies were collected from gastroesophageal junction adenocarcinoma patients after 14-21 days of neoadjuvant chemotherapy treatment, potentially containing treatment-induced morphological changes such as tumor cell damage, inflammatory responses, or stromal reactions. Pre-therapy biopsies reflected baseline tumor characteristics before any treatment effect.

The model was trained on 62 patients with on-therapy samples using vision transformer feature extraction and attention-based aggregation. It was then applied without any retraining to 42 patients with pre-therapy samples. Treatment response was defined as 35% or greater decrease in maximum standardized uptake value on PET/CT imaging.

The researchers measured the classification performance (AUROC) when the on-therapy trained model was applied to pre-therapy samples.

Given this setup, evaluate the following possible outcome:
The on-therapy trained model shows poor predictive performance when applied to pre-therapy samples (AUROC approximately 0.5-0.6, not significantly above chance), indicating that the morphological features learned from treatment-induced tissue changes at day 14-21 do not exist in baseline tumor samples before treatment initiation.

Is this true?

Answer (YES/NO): YES